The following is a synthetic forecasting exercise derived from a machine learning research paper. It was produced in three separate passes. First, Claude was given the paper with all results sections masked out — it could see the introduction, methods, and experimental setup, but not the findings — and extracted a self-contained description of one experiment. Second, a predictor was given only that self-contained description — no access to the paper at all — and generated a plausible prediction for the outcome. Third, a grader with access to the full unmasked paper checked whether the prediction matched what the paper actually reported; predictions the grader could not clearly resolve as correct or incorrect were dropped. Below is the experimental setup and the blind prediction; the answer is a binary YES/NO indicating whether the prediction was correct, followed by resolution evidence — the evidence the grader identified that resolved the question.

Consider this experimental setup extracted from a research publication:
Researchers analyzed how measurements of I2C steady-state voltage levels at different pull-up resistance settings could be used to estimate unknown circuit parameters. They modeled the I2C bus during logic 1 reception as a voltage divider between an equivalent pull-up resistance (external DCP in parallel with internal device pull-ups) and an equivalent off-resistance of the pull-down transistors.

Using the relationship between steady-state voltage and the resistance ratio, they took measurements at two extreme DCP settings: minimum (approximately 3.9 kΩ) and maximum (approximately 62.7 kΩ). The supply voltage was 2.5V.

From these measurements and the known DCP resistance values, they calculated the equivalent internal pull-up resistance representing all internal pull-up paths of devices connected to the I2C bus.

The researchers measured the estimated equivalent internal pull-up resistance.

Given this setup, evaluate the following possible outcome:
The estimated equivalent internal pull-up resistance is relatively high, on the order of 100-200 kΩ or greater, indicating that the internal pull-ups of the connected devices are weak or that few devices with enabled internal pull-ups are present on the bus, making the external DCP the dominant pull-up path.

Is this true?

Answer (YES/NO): NO